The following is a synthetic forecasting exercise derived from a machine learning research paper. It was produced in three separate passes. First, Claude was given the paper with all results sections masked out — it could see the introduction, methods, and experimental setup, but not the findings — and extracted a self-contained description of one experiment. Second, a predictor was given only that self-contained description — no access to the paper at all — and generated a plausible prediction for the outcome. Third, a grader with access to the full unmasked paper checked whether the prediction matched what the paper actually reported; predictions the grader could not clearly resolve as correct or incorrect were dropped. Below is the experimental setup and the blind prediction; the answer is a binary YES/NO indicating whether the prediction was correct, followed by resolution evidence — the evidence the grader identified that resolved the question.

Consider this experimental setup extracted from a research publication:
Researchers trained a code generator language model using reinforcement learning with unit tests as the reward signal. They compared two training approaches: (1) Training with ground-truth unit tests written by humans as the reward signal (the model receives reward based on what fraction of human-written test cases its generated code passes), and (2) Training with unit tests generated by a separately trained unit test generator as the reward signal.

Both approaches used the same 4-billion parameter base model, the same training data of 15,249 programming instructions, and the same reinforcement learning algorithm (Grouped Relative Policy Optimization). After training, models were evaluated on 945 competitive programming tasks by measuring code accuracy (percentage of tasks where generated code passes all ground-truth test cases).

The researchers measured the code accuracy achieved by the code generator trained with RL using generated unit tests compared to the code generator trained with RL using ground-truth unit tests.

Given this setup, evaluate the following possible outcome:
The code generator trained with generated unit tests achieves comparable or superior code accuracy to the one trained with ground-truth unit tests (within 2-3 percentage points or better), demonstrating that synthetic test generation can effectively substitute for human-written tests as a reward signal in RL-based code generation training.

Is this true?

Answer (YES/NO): YES